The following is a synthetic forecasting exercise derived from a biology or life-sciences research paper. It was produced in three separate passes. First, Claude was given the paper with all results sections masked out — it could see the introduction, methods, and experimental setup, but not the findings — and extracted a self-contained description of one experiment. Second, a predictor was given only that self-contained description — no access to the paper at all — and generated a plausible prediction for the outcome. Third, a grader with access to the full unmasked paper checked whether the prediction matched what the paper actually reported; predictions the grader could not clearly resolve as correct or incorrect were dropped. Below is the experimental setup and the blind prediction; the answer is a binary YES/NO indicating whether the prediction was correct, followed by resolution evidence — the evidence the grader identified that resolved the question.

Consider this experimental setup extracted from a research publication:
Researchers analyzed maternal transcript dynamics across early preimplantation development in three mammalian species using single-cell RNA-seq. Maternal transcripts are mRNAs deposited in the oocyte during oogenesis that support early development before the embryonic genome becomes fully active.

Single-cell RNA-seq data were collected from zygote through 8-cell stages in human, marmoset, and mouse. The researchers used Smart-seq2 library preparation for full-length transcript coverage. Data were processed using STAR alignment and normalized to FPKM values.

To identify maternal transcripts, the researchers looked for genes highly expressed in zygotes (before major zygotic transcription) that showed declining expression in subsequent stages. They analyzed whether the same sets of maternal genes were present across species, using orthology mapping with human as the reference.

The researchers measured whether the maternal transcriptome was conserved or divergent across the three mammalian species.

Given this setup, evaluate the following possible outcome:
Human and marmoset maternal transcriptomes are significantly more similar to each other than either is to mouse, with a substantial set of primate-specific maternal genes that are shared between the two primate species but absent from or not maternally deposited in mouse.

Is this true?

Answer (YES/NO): YES